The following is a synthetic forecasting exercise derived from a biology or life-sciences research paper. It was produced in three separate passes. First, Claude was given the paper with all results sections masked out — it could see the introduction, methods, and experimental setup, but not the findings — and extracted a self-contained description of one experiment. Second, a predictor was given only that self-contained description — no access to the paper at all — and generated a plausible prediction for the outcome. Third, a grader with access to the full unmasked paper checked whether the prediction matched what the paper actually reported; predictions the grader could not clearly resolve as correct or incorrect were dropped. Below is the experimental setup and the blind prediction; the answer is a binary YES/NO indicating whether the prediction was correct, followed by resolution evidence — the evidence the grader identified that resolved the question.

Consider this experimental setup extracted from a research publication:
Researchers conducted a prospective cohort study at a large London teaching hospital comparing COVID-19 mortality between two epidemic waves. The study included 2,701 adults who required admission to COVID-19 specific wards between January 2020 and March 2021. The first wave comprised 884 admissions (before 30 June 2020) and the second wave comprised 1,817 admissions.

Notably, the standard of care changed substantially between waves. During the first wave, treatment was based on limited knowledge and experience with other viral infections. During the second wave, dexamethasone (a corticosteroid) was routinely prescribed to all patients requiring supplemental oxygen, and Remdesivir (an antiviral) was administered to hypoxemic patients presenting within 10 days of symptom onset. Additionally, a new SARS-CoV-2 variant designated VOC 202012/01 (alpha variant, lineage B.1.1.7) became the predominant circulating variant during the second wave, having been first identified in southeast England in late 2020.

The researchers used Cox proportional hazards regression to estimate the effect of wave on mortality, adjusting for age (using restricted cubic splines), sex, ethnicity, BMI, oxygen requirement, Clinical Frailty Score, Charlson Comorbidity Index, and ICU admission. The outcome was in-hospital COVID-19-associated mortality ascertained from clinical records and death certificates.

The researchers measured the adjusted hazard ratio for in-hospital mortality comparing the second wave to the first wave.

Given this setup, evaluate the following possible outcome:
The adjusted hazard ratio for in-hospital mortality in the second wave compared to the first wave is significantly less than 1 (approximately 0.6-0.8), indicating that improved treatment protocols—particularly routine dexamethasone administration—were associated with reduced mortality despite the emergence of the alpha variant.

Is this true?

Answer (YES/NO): NO